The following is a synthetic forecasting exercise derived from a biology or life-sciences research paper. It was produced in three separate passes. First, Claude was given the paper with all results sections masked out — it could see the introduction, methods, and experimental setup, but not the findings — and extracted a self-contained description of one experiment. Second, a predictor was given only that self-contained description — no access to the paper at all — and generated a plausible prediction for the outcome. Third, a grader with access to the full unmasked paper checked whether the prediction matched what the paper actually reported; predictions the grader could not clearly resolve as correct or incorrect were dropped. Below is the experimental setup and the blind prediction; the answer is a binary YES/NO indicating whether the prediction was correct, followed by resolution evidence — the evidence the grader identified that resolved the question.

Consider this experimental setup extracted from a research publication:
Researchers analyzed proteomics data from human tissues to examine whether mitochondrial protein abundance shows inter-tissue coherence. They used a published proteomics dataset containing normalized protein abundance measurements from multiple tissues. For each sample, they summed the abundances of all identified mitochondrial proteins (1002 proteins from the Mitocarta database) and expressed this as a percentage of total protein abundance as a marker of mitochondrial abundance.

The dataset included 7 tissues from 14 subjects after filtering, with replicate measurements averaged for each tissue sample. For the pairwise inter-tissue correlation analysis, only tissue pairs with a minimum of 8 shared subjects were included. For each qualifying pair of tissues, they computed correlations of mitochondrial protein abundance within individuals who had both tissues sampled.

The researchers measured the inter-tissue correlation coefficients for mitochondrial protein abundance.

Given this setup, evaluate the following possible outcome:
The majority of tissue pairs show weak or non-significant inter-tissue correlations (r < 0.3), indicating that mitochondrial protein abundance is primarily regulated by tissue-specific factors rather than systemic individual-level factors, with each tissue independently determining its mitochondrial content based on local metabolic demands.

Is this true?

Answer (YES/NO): YES